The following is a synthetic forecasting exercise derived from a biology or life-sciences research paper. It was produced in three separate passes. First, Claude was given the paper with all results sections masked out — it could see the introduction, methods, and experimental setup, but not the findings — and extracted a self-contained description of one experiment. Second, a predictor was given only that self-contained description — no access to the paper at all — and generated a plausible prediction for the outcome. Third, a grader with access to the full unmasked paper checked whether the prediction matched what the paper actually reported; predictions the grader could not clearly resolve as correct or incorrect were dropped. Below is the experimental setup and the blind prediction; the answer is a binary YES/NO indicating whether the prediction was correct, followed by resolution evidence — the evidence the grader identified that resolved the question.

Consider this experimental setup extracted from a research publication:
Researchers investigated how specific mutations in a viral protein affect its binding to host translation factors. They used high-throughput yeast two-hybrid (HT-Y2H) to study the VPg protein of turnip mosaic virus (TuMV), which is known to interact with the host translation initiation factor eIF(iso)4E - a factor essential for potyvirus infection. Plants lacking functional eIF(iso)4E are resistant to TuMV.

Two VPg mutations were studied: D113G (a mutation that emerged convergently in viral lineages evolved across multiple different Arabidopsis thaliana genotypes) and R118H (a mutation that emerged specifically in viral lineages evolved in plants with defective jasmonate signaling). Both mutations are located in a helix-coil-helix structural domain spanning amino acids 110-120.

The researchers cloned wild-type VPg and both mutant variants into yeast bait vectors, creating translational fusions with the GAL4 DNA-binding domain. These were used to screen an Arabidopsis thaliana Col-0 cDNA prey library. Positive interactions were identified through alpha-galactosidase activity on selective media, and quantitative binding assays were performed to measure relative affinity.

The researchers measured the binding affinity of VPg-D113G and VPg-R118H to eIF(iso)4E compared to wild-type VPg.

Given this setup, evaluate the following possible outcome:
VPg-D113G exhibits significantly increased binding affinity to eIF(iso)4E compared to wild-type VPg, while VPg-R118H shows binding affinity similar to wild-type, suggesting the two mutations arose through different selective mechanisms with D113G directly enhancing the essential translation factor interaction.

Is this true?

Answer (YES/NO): NO